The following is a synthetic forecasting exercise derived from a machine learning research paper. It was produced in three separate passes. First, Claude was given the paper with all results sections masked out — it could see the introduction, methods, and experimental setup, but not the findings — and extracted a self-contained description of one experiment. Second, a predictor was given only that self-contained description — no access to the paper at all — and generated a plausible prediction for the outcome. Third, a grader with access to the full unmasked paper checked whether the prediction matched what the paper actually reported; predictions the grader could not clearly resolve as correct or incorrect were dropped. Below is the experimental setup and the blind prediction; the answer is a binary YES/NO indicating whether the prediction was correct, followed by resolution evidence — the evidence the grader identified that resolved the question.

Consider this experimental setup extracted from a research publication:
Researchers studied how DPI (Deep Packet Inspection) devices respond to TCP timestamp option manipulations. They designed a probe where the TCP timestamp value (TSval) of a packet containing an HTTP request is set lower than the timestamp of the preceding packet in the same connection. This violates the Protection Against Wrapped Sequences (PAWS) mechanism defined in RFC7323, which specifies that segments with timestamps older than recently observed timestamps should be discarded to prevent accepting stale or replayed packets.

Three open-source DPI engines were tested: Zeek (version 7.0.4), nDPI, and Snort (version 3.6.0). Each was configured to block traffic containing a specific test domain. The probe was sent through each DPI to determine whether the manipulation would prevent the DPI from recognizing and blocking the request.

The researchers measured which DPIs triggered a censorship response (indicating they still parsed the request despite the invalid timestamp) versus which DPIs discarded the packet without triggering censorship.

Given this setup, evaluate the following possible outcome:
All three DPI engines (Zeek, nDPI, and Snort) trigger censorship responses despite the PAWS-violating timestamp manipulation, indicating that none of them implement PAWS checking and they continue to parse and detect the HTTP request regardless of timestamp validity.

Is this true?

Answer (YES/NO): NO